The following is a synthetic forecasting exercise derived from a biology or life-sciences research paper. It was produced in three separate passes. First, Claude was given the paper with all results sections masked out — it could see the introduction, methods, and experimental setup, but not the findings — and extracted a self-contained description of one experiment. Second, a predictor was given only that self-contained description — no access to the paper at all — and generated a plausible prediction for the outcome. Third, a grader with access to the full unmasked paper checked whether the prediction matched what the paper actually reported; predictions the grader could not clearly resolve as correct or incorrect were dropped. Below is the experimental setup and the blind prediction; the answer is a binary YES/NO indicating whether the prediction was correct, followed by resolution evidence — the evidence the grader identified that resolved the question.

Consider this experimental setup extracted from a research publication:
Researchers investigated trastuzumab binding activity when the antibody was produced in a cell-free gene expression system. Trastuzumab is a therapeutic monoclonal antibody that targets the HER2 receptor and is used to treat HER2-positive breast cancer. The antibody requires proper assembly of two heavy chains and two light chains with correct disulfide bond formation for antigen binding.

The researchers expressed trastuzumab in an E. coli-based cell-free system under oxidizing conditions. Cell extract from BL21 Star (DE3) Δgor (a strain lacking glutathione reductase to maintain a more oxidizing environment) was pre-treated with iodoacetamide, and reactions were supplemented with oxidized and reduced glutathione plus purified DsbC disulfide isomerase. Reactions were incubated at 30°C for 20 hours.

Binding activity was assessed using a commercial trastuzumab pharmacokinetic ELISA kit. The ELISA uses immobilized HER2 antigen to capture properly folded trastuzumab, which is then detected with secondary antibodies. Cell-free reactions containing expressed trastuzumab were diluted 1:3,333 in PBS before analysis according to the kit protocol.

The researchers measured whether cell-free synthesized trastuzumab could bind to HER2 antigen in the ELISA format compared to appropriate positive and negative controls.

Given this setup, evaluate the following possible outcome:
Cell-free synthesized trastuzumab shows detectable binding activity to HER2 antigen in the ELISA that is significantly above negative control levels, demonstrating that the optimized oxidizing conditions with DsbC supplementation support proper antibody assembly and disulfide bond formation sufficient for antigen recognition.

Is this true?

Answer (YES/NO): YES